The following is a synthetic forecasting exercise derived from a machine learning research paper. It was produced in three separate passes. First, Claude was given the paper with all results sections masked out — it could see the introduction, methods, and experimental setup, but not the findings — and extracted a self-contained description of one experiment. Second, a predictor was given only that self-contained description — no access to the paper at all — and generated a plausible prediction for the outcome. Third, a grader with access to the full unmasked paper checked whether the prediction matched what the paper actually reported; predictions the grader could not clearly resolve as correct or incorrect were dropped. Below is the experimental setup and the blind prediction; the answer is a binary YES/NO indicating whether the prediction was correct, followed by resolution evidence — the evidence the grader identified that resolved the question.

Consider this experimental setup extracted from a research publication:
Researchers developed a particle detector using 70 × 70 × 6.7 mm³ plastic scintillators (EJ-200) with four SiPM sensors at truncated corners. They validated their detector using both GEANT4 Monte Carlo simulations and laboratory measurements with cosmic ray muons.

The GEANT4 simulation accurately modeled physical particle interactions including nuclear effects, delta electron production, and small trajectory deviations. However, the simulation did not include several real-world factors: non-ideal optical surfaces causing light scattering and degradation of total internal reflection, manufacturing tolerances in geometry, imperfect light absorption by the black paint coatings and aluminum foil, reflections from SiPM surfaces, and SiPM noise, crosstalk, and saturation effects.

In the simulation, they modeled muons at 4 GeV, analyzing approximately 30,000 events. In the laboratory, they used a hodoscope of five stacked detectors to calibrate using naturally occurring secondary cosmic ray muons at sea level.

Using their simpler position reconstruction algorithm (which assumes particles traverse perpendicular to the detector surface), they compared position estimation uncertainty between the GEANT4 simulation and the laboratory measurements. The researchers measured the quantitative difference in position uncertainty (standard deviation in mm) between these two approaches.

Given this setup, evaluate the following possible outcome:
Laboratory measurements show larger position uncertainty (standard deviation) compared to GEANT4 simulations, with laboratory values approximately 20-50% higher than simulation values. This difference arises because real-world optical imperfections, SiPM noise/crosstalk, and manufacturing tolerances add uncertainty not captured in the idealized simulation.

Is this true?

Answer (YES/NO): YES